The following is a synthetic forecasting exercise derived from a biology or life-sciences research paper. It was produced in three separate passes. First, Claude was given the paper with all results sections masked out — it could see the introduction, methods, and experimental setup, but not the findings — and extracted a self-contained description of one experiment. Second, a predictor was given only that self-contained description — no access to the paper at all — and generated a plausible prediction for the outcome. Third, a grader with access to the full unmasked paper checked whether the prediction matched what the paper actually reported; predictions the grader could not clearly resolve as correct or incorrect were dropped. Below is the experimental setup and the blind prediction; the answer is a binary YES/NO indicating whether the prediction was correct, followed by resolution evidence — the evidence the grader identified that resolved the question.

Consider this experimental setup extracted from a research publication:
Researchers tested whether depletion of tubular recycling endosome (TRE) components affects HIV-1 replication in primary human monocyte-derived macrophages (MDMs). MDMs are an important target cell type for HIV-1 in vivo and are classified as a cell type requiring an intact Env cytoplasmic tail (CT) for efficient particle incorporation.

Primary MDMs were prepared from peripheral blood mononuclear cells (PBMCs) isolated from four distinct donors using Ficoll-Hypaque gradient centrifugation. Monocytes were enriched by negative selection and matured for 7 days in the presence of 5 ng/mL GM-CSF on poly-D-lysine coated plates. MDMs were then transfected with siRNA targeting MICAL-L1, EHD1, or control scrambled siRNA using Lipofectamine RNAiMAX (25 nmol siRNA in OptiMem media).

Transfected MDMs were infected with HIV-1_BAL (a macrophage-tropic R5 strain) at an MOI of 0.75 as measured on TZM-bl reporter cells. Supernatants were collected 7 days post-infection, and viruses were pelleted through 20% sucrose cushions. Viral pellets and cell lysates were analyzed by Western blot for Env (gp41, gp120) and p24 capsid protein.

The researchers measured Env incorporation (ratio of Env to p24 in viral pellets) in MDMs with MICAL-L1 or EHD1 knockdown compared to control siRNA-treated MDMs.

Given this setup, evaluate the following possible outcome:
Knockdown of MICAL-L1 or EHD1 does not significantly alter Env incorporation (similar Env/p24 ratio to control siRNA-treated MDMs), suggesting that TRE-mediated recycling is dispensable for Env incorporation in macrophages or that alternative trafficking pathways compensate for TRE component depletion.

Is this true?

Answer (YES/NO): NO